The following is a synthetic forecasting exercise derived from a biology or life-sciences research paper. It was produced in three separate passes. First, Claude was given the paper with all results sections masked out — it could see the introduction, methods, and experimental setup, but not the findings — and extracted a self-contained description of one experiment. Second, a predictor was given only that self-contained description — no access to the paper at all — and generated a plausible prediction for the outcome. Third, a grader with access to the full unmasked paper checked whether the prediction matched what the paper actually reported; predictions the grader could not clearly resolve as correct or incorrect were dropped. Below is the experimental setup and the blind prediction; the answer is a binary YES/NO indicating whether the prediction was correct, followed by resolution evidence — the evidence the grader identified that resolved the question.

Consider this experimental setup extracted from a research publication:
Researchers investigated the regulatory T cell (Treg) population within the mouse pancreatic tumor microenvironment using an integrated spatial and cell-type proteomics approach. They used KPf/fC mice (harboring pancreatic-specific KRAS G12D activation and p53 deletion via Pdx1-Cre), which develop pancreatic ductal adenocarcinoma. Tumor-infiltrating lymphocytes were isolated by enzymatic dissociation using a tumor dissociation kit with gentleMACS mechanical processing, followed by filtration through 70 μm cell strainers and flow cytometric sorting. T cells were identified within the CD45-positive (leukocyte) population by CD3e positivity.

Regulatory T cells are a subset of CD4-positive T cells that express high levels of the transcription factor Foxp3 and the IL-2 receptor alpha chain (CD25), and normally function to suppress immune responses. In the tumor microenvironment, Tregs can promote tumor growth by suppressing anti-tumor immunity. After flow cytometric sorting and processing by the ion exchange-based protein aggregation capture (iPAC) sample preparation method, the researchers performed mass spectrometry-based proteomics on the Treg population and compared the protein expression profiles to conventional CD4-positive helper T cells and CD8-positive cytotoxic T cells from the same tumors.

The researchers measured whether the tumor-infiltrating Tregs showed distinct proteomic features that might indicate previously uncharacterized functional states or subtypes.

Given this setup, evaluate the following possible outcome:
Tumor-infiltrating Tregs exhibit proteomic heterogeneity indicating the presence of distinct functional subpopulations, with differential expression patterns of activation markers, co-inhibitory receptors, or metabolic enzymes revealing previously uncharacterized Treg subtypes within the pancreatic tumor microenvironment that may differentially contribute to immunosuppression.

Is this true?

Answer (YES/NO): YES